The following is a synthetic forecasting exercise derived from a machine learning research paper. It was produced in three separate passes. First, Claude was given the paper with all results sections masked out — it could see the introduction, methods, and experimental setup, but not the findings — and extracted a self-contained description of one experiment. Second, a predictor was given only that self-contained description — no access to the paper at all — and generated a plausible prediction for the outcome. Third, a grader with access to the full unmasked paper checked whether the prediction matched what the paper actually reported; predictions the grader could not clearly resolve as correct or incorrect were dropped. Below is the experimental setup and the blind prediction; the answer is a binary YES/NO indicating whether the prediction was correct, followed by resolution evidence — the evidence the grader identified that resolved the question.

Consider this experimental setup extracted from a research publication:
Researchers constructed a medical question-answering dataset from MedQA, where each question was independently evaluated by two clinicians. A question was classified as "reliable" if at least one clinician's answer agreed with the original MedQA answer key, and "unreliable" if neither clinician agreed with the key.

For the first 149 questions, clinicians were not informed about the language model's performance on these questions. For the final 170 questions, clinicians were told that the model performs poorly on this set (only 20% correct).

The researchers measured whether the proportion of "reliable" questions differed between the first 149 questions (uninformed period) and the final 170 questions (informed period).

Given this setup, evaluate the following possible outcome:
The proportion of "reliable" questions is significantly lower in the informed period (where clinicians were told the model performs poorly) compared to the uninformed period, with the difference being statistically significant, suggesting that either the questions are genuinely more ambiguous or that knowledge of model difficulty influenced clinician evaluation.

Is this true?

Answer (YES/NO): NO